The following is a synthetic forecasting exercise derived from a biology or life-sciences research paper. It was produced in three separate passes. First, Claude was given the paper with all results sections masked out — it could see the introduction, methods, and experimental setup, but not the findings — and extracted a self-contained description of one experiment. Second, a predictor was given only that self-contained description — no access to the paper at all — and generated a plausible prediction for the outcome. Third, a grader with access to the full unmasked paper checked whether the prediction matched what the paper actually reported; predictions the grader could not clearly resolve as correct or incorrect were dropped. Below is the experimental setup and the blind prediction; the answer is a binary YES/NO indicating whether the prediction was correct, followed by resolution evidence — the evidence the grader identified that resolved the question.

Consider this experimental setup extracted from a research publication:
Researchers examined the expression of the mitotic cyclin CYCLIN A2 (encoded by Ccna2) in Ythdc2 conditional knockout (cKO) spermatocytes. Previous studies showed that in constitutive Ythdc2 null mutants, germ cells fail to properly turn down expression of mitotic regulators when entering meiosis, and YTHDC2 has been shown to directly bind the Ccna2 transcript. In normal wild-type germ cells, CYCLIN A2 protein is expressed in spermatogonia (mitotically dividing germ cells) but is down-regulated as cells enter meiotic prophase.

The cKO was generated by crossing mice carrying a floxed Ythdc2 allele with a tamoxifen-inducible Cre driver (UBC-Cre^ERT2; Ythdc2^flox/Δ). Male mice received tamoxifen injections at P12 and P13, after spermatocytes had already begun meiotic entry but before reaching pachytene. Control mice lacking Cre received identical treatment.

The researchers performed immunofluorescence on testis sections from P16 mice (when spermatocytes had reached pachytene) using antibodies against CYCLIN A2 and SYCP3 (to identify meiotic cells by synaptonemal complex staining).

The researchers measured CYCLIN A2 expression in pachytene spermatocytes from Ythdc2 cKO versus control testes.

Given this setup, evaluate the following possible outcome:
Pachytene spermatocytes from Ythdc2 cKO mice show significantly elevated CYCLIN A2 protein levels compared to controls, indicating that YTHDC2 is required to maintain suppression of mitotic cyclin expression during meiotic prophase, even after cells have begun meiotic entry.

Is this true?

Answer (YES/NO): NO